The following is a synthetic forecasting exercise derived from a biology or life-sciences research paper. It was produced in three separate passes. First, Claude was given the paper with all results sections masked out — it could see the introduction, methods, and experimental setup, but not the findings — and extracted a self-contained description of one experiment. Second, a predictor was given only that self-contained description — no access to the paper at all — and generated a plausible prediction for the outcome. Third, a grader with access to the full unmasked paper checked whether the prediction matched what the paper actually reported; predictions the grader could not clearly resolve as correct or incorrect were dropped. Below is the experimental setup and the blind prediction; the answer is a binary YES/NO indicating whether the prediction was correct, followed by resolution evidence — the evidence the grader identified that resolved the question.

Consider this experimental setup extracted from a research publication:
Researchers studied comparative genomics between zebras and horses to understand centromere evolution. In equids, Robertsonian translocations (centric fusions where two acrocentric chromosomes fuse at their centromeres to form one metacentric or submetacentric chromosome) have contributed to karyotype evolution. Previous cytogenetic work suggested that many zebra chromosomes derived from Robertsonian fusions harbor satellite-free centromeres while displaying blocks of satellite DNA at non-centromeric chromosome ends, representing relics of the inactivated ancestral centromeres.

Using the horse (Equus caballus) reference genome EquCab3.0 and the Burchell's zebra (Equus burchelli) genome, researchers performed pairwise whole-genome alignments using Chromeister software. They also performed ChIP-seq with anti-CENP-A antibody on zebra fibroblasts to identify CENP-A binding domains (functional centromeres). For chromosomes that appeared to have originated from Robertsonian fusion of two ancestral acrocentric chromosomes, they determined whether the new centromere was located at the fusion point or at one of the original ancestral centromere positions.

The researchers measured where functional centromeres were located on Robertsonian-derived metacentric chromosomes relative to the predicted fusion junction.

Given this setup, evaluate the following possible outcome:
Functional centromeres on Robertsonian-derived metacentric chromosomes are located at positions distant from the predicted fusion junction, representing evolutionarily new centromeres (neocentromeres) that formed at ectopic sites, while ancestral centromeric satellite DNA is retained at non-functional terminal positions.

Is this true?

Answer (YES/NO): NO